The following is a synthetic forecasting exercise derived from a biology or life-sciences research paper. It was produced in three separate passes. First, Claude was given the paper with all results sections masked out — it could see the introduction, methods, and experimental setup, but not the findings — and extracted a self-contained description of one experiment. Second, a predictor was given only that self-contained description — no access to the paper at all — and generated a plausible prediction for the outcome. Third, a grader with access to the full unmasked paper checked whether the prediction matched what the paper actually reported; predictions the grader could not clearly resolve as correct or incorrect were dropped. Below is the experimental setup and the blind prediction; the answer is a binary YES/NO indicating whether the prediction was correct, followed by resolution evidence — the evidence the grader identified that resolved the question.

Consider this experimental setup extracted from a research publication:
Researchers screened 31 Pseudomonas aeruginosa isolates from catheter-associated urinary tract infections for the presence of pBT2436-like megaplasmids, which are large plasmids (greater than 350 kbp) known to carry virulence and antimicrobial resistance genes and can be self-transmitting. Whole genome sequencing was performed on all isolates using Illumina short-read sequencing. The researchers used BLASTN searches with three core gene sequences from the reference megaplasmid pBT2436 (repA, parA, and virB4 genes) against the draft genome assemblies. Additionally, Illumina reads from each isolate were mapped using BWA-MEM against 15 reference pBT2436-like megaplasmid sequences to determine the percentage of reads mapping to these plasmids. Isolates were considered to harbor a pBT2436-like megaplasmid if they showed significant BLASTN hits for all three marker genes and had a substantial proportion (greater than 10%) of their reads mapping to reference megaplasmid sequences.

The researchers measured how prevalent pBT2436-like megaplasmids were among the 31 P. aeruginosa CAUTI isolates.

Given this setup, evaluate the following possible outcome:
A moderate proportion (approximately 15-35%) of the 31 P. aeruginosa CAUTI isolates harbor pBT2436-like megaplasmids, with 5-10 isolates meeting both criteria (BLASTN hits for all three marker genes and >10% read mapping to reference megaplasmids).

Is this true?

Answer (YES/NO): NO